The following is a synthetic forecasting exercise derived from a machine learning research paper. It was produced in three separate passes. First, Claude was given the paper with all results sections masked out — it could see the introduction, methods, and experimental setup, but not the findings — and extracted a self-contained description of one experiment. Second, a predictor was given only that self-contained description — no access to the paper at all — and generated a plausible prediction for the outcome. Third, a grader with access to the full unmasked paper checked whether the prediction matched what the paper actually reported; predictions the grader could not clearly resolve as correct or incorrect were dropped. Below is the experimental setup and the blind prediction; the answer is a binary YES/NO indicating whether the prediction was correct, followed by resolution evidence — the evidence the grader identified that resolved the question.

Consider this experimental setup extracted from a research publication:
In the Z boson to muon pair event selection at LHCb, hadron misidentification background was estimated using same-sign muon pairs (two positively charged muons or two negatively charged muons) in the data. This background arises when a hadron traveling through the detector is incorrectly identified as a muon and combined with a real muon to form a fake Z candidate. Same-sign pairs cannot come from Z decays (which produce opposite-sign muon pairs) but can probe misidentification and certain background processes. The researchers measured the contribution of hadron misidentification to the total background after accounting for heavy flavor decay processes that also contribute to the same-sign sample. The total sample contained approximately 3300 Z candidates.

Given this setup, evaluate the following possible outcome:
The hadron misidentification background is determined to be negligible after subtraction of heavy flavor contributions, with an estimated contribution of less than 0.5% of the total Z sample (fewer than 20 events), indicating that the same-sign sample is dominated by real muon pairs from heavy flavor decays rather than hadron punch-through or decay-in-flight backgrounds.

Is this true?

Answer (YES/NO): YES